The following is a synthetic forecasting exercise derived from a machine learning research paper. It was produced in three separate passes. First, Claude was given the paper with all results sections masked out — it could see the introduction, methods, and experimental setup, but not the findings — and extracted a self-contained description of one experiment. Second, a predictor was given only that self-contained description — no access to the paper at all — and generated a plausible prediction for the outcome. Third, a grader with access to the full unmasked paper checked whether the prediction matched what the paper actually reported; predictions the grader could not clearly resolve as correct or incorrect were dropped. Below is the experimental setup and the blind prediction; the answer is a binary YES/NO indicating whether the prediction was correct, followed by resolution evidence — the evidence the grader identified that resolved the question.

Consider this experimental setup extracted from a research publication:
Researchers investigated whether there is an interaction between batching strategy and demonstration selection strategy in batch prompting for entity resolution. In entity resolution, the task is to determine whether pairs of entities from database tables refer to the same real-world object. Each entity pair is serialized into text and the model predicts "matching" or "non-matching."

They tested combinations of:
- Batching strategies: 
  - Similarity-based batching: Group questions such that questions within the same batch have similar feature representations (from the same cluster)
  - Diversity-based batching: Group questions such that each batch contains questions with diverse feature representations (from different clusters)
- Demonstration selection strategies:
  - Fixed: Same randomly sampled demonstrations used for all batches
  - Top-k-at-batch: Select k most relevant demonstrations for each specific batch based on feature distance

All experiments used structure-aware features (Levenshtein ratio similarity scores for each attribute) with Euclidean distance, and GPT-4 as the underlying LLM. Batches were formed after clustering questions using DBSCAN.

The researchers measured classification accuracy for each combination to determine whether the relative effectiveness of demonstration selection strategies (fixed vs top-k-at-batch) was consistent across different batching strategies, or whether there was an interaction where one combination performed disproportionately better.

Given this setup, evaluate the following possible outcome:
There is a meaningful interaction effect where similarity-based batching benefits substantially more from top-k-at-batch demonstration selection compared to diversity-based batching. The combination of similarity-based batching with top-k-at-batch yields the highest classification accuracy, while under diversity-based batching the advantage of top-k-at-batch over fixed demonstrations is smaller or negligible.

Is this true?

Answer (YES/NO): NO